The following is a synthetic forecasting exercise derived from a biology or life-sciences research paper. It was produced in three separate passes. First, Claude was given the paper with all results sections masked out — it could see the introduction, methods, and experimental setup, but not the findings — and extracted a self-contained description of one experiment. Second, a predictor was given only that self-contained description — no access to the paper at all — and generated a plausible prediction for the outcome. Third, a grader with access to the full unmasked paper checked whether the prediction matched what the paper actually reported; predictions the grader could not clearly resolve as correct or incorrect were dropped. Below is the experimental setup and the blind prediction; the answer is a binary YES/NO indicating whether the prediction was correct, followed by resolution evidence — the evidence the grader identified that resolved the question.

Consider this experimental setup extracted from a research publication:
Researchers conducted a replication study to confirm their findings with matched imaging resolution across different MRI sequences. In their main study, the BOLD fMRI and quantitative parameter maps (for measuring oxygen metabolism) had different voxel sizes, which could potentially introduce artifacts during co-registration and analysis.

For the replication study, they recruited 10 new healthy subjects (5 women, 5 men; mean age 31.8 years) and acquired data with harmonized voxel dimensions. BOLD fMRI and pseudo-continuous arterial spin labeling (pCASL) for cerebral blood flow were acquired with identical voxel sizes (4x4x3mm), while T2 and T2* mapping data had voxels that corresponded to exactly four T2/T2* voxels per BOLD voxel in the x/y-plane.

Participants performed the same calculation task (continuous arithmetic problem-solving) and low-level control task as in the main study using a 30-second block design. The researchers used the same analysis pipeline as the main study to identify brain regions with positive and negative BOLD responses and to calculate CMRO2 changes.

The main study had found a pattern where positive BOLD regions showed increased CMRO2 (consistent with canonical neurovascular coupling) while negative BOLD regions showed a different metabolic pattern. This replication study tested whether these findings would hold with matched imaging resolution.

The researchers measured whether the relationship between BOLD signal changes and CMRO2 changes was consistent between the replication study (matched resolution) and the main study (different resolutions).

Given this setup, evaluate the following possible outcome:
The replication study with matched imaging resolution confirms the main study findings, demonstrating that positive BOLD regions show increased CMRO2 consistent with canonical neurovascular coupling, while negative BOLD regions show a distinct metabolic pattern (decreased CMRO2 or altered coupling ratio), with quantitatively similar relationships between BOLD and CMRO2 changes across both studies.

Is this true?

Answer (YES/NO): NO